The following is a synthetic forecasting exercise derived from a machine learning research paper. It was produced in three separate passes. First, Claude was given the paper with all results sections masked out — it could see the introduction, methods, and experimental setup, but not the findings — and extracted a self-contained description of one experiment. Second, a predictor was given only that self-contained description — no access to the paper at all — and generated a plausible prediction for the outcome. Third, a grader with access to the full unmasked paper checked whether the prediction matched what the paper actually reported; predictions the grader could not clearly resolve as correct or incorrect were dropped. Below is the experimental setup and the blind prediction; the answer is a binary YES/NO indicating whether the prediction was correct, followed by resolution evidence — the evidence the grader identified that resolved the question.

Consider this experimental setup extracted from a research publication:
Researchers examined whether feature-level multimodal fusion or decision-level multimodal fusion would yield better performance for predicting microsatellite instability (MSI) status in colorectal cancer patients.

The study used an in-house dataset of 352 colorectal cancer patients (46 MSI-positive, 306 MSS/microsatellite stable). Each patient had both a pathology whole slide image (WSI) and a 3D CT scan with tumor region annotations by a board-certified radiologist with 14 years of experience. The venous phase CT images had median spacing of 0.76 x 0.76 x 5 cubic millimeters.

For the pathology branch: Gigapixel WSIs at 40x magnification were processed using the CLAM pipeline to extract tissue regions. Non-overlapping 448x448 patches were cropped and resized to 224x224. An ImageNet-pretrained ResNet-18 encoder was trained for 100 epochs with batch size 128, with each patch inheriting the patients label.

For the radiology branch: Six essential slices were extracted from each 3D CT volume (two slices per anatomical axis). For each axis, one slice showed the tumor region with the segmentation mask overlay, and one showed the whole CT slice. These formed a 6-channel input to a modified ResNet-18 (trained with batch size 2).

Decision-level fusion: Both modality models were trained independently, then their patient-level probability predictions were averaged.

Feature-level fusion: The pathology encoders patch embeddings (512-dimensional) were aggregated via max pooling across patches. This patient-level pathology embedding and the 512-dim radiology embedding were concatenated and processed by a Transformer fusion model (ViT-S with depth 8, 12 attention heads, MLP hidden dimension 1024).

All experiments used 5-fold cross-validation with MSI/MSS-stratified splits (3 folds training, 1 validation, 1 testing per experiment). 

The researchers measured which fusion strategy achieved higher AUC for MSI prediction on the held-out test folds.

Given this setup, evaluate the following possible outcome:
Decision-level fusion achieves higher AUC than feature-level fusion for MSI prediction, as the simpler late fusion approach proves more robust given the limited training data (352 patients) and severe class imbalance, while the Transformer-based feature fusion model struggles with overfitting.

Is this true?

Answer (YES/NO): YES